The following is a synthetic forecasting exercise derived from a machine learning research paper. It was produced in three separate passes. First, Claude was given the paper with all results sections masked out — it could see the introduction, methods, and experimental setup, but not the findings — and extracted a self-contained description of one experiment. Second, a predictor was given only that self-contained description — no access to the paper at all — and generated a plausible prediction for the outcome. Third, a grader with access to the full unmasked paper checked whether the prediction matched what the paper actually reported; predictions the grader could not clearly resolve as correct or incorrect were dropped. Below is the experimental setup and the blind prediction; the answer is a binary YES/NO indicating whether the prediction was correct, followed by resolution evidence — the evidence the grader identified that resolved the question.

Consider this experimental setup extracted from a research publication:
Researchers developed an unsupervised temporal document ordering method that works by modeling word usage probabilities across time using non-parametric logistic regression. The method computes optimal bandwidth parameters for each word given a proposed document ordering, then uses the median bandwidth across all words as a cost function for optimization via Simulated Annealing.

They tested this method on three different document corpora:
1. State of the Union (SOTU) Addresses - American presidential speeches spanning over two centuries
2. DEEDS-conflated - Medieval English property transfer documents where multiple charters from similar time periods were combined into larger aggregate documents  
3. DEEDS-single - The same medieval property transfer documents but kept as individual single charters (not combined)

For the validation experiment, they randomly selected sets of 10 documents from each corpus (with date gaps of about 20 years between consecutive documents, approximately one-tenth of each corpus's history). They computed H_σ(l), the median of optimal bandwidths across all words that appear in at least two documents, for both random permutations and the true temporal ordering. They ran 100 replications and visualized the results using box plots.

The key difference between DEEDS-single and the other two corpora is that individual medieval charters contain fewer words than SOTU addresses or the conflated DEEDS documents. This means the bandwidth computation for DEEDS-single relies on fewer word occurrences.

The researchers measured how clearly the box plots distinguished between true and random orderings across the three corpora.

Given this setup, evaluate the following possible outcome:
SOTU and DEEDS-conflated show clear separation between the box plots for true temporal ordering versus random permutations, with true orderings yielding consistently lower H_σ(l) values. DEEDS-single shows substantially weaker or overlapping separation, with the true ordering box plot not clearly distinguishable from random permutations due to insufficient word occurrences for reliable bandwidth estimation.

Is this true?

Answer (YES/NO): NO